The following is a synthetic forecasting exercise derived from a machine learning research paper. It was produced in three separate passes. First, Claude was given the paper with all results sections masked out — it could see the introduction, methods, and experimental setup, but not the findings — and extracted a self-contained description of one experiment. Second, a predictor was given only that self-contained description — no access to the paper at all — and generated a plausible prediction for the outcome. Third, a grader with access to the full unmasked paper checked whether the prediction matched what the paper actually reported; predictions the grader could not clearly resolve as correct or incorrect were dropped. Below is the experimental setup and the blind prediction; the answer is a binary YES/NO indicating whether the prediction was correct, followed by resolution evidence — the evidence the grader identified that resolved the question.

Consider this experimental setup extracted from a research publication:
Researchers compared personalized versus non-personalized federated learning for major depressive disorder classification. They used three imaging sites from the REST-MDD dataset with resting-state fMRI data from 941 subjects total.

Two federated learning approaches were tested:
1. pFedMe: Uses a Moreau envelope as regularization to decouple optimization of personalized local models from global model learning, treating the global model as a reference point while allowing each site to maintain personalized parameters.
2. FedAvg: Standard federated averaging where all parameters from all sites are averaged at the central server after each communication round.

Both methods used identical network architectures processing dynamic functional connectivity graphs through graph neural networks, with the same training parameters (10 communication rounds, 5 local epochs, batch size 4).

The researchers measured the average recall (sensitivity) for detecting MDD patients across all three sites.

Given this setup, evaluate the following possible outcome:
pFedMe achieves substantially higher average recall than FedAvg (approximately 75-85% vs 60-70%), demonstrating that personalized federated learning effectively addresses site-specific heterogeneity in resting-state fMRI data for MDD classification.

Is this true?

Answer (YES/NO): NO